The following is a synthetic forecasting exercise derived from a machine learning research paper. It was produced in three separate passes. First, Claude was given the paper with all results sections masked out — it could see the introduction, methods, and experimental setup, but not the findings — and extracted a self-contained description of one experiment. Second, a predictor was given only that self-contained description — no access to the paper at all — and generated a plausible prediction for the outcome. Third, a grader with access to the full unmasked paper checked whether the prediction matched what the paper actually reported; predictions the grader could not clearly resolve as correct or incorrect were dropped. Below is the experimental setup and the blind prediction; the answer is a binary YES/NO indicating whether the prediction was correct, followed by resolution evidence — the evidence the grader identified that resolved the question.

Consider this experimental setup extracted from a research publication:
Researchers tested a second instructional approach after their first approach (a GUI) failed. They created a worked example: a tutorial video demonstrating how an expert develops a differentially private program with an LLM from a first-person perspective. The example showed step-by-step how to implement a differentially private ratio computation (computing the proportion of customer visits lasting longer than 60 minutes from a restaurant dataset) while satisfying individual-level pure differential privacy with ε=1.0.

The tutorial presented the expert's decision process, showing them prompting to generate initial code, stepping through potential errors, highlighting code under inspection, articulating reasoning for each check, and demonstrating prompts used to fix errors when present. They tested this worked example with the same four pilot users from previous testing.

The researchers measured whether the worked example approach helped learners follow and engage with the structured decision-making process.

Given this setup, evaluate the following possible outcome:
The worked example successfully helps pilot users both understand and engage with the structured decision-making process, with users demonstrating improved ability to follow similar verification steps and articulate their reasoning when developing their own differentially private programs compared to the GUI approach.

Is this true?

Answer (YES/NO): NO